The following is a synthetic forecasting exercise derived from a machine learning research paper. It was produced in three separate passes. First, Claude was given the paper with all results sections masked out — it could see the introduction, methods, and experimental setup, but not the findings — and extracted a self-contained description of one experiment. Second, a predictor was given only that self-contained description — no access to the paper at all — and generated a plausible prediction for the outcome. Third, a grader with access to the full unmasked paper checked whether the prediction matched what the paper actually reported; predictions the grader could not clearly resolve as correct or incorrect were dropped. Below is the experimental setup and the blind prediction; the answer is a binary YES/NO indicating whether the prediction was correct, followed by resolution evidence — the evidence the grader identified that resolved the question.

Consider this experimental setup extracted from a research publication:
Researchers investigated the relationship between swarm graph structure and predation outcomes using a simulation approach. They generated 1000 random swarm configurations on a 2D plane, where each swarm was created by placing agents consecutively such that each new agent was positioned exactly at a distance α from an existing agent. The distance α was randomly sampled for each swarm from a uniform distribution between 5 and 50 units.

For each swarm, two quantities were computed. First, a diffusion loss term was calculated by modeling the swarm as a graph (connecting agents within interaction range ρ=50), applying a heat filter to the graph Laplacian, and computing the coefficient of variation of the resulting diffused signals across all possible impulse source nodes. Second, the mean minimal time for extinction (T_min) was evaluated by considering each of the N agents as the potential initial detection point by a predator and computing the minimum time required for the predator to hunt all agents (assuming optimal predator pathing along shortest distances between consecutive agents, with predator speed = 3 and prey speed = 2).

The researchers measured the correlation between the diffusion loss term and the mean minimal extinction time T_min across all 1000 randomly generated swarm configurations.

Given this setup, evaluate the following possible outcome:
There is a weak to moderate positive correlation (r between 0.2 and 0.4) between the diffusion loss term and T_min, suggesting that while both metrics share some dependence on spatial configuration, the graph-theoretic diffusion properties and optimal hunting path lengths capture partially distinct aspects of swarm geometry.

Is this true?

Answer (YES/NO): NO